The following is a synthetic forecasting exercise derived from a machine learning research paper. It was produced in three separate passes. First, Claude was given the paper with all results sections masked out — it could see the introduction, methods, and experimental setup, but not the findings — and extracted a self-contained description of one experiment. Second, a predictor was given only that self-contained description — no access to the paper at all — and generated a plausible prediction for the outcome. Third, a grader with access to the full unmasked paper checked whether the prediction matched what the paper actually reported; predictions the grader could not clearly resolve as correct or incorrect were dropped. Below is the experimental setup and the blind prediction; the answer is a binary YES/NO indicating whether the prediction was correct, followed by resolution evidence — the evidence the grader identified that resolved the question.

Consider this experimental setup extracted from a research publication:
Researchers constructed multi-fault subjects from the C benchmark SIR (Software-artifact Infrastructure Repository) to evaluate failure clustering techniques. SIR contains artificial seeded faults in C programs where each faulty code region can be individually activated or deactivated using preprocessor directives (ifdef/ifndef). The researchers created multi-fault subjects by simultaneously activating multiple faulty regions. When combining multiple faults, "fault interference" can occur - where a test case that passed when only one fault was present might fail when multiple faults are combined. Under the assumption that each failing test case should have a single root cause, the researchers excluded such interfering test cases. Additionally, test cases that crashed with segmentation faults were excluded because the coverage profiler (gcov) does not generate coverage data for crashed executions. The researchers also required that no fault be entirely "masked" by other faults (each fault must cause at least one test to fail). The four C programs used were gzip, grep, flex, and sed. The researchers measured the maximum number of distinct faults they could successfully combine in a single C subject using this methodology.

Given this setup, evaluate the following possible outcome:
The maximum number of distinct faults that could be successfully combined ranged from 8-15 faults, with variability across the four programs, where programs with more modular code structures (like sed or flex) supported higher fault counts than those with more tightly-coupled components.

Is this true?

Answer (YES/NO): NO